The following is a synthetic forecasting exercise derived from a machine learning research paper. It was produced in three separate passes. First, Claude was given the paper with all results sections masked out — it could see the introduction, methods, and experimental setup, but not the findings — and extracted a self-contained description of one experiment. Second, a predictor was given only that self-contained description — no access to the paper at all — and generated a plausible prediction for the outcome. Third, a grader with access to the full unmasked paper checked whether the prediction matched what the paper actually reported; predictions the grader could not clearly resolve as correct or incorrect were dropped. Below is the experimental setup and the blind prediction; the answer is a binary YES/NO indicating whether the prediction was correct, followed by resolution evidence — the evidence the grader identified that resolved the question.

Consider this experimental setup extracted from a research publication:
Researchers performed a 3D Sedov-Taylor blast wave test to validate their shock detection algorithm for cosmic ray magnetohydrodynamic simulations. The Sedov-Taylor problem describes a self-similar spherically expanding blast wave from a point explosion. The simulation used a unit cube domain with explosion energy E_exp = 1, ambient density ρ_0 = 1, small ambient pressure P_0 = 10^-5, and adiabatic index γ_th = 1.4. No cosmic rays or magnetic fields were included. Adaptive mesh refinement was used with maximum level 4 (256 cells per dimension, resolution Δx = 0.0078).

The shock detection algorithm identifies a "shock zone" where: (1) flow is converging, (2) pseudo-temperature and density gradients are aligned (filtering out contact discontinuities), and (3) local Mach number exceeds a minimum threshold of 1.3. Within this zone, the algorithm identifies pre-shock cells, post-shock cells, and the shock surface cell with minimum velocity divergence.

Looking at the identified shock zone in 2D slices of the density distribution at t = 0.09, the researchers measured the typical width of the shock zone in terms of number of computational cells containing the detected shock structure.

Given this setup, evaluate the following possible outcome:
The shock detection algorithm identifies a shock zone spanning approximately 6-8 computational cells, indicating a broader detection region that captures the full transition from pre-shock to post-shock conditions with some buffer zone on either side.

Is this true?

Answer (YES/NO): YES